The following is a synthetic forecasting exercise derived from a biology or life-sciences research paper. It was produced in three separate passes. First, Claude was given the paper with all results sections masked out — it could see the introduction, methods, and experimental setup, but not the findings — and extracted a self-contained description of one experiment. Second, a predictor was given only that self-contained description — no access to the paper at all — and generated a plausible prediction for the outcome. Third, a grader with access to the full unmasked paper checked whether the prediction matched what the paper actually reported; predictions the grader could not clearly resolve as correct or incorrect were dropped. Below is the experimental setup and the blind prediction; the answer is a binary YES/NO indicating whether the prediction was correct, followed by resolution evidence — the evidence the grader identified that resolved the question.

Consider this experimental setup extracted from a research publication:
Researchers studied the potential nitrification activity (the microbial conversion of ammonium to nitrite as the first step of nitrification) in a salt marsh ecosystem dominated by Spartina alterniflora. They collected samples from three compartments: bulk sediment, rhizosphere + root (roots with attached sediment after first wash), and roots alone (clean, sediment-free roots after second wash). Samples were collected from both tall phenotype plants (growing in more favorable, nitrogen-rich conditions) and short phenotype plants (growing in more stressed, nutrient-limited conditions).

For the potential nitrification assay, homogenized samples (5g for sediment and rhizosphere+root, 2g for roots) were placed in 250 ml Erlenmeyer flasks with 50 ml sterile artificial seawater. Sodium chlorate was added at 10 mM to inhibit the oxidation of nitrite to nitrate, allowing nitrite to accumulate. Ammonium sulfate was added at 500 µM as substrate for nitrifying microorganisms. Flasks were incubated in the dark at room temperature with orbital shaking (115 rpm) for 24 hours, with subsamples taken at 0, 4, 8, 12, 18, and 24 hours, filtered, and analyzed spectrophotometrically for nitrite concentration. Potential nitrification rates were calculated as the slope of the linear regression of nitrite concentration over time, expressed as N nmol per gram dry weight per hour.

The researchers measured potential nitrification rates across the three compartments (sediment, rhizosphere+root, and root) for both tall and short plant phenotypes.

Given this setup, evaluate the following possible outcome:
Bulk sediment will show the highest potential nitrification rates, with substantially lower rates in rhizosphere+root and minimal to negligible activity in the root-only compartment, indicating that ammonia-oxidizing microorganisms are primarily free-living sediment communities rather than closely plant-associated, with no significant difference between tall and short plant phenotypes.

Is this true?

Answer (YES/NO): NO